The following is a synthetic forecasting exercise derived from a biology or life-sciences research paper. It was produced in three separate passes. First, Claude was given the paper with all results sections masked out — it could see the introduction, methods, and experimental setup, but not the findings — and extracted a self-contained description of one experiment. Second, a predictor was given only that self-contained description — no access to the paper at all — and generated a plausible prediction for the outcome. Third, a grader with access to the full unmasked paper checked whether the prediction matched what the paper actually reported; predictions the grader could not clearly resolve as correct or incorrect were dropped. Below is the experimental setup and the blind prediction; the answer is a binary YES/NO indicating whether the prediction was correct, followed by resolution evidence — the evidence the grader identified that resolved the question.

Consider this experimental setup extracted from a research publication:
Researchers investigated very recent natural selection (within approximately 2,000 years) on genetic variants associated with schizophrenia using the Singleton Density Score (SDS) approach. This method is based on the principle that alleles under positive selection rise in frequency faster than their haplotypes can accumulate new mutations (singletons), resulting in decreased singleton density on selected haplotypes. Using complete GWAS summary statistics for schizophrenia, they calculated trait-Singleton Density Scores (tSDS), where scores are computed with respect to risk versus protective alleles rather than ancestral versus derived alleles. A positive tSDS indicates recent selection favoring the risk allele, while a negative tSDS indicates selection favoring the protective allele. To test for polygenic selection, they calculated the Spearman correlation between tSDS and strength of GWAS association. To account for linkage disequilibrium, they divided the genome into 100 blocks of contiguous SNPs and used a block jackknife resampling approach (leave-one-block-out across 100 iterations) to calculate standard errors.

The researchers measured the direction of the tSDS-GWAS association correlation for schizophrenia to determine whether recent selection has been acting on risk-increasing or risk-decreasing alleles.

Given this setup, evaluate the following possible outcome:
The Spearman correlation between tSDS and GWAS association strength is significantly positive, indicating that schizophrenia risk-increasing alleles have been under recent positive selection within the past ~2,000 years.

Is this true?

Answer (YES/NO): NO